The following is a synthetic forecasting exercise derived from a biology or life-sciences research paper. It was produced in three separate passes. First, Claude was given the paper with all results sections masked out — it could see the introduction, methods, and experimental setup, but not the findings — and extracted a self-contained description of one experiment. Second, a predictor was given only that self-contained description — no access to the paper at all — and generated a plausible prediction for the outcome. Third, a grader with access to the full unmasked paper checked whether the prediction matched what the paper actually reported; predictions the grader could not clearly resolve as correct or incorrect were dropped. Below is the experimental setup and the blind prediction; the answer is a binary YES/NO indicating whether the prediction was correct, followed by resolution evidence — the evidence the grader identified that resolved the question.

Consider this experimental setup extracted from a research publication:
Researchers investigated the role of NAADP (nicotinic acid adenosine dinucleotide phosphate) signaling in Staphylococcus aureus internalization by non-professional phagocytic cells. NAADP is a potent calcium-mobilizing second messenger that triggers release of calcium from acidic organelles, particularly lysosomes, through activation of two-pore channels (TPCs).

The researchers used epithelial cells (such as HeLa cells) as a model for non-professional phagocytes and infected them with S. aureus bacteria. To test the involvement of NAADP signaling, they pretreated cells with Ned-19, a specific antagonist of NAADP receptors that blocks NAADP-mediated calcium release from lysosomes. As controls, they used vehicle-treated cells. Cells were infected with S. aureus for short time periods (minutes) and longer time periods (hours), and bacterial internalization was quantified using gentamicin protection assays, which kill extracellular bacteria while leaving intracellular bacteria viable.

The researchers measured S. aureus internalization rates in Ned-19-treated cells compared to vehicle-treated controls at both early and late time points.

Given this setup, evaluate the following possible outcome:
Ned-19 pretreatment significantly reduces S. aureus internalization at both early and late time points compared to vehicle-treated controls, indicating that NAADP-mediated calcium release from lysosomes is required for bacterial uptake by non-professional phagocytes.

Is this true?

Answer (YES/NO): YES